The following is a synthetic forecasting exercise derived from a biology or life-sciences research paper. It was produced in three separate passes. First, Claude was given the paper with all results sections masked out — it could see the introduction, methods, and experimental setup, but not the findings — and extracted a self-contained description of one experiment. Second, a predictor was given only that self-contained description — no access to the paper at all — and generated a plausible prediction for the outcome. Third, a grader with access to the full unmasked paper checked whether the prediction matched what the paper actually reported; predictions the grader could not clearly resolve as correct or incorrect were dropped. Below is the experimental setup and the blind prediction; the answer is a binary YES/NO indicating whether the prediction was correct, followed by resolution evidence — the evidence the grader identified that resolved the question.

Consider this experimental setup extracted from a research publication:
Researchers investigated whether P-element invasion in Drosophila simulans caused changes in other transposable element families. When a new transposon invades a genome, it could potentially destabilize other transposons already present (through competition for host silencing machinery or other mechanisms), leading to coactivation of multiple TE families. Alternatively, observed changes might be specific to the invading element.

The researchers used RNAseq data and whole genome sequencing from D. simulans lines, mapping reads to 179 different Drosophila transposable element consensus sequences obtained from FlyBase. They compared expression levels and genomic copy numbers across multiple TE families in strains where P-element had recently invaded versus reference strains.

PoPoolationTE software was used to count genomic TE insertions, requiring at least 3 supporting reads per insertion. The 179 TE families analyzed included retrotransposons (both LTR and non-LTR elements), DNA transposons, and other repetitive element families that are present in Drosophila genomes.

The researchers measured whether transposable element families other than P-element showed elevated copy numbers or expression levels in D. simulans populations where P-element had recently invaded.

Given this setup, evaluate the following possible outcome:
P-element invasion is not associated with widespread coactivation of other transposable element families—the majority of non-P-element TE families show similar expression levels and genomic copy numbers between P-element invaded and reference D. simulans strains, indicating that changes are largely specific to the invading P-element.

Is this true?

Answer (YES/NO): YES